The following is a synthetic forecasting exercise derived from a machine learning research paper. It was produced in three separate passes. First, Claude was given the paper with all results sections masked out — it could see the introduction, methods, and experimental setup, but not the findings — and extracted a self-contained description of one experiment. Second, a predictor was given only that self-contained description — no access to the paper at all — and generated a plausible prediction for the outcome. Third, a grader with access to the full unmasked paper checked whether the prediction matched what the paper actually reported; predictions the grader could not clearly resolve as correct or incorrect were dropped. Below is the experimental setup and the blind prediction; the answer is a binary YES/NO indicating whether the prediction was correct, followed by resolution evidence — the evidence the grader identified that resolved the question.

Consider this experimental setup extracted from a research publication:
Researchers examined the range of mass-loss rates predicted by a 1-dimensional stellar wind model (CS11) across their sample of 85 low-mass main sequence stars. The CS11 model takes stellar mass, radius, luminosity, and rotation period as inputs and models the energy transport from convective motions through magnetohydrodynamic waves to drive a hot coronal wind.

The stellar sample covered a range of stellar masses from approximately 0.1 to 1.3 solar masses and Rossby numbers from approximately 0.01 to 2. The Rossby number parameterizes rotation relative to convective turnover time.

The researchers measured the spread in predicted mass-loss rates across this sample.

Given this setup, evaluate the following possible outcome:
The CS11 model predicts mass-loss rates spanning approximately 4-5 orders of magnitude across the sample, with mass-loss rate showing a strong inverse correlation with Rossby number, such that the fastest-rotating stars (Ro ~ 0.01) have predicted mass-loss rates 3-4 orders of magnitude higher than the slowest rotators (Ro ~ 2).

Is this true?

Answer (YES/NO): NO